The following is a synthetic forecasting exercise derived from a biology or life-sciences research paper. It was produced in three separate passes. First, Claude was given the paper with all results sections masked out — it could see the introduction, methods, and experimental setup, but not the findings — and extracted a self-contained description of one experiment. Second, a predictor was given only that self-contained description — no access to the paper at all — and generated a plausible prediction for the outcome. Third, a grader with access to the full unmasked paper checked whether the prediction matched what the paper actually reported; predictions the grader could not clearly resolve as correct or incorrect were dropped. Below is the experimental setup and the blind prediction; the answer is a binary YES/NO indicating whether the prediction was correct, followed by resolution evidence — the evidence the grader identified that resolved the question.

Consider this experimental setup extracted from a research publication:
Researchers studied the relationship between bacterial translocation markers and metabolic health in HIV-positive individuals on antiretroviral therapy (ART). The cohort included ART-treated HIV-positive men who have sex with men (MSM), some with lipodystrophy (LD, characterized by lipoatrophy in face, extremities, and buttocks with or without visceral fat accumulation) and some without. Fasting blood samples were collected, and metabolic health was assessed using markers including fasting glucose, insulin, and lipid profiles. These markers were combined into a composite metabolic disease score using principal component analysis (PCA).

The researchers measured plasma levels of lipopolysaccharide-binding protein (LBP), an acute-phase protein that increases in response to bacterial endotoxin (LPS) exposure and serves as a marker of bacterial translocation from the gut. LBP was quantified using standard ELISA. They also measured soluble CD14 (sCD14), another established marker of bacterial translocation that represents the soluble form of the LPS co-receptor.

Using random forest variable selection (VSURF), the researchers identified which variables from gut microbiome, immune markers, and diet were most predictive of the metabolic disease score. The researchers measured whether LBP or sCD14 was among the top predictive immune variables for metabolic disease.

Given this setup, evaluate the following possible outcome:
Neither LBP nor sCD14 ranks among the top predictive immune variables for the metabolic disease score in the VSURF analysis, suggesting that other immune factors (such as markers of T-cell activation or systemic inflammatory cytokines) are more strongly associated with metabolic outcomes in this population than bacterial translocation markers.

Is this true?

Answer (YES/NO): NO